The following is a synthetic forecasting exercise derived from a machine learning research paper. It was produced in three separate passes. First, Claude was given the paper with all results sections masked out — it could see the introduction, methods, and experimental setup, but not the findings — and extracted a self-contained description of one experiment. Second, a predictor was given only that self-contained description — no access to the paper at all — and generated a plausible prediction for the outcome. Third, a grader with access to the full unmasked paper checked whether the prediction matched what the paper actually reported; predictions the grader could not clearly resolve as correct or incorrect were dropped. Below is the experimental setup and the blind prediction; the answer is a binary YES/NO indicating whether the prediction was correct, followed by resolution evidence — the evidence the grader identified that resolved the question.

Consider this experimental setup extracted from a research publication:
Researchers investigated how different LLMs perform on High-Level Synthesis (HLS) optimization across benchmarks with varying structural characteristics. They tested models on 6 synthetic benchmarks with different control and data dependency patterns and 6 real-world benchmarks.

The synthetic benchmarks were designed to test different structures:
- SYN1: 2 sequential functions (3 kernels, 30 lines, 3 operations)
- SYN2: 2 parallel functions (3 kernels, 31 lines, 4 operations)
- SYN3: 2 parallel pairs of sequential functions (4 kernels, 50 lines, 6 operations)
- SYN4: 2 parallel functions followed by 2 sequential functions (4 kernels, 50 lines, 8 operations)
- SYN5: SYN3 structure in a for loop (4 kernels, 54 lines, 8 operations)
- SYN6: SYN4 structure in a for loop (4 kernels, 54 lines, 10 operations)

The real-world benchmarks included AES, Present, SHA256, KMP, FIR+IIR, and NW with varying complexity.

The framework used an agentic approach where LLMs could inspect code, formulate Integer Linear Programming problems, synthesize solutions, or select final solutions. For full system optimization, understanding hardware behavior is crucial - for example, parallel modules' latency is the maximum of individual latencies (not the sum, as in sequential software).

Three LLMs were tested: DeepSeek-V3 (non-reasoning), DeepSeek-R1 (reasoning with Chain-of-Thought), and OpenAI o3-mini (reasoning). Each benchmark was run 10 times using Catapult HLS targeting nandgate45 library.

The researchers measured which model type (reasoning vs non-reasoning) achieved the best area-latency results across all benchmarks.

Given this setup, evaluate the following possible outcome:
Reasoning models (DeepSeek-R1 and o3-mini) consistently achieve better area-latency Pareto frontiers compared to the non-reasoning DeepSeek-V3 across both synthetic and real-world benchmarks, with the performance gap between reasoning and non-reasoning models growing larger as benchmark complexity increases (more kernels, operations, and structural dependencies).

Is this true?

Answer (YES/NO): NO